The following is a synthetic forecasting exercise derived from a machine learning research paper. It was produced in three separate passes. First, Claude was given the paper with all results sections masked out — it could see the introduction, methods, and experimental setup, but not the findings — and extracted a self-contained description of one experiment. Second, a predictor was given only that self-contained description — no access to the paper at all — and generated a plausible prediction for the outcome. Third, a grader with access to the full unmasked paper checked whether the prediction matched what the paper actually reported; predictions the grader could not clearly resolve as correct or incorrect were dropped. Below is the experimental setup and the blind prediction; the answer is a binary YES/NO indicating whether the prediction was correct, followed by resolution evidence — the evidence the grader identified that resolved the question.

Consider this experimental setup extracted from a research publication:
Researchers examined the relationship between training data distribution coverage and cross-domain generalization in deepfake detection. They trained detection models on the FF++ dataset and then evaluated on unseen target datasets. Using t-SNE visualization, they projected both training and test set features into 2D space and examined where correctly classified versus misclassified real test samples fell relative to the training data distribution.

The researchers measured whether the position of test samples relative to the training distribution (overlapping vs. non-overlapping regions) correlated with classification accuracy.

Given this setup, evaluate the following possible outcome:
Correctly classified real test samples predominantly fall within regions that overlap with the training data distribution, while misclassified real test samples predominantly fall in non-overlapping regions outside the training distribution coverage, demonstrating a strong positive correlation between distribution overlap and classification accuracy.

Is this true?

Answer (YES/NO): YES